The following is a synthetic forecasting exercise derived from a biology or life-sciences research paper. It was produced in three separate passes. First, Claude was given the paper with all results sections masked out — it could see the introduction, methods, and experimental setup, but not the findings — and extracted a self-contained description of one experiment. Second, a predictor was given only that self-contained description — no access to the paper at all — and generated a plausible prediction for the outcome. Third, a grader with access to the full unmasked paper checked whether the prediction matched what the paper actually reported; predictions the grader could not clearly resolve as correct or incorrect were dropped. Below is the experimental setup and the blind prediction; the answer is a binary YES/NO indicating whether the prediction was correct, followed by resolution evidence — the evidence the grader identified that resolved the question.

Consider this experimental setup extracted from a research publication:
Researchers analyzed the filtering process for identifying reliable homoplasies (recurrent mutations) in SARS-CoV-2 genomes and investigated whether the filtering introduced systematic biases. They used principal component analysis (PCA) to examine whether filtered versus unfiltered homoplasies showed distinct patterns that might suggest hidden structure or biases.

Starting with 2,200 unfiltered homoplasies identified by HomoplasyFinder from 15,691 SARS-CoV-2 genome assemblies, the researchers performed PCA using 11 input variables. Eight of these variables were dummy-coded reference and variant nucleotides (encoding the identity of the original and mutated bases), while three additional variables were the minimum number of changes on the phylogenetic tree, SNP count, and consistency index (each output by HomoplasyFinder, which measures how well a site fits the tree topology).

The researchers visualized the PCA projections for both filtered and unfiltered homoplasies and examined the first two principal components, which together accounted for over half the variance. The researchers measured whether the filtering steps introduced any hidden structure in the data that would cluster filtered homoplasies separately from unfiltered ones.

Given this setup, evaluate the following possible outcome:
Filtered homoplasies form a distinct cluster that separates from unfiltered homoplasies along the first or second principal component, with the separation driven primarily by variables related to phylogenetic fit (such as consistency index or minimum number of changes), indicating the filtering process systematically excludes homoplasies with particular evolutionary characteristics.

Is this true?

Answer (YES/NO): NO